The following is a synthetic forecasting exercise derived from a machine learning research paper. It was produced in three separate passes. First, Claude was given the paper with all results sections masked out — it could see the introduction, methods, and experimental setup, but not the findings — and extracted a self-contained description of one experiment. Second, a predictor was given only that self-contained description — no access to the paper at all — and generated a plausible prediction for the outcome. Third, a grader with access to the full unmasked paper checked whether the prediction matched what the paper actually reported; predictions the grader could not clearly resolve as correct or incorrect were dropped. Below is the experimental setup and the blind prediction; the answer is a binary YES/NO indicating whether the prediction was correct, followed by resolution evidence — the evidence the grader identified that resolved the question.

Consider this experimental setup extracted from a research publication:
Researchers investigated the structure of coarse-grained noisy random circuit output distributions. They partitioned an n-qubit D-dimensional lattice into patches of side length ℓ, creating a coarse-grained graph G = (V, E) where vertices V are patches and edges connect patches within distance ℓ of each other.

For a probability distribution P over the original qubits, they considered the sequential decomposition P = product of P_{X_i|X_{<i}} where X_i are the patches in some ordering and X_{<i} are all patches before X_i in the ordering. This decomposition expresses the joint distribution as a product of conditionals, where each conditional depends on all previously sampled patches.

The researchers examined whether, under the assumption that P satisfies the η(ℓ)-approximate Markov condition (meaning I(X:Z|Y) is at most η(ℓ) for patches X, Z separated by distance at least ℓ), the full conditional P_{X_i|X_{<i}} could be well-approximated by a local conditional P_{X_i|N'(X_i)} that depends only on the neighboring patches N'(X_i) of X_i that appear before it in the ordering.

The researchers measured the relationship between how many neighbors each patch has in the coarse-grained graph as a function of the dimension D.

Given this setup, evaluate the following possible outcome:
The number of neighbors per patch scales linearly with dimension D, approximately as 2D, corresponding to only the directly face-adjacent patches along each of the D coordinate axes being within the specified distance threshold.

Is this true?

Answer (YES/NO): NO